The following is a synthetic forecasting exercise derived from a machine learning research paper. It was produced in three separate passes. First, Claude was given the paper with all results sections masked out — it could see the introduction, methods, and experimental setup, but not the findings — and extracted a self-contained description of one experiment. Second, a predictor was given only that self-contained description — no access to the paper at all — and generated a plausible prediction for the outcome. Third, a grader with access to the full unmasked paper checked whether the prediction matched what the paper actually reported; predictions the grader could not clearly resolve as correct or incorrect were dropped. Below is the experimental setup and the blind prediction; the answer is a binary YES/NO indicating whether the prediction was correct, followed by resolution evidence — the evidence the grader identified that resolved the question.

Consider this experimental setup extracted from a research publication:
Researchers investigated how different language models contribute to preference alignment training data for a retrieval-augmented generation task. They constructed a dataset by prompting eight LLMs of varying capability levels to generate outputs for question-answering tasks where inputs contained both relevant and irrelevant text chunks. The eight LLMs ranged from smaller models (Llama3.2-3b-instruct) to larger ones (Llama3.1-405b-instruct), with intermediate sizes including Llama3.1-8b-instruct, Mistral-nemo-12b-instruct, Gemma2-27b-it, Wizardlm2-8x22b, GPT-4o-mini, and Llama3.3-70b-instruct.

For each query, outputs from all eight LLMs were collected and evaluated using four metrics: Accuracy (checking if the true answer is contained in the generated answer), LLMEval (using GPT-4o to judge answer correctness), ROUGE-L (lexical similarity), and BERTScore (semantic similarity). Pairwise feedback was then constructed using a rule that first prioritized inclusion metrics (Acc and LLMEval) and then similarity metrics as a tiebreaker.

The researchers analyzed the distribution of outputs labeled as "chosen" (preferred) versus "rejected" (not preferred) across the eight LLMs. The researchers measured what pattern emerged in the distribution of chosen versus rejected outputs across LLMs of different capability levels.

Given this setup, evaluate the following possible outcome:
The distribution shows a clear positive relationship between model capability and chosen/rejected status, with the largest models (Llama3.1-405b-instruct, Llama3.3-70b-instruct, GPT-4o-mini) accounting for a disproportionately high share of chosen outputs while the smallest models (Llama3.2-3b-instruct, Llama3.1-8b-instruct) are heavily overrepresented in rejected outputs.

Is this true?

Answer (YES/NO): YES